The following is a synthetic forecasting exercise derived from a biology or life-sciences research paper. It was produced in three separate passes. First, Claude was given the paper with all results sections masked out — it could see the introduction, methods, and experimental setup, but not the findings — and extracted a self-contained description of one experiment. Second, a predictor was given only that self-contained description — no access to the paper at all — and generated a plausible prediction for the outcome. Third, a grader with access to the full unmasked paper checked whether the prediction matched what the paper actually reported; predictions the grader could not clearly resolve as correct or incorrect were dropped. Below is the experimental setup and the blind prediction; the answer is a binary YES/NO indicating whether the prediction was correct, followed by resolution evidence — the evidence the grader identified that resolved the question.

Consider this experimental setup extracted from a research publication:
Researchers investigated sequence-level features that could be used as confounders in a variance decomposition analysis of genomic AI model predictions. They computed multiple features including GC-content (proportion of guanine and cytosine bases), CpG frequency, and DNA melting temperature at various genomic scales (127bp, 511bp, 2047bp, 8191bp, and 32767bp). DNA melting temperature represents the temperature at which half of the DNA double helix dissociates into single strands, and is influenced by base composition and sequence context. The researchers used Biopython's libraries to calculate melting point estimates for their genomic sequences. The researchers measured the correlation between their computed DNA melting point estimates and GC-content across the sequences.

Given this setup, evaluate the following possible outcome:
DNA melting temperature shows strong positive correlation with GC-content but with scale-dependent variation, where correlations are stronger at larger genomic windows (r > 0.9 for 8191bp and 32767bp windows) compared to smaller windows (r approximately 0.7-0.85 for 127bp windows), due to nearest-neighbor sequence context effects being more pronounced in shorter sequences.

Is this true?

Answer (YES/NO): NO